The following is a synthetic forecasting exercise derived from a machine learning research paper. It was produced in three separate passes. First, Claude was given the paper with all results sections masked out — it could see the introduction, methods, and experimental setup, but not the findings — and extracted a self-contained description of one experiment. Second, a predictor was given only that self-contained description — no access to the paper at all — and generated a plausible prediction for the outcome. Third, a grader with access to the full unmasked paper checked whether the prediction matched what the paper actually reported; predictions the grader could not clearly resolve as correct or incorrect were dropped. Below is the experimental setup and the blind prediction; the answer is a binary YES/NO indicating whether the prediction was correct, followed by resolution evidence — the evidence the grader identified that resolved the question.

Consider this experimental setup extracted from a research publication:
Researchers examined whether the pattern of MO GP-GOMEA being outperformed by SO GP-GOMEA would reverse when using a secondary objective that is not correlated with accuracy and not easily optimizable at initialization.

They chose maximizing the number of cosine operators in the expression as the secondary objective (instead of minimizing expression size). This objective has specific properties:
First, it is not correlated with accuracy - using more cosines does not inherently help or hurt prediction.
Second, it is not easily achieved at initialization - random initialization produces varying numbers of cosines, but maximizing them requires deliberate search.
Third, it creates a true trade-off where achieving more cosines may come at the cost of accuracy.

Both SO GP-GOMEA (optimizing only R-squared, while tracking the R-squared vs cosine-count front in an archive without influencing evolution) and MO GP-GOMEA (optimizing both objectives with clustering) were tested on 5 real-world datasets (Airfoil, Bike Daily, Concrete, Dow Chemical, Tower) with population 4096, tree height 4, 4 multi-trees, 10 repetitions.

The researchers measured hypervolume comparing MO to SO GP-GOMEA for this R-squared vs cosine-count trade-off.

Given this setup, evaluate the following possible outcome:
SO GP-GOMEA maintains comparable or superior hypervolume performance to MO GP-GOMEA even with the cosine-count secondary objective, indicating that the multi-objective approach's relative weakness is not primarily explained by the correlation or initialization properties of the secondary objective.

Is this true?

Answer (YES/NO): NO